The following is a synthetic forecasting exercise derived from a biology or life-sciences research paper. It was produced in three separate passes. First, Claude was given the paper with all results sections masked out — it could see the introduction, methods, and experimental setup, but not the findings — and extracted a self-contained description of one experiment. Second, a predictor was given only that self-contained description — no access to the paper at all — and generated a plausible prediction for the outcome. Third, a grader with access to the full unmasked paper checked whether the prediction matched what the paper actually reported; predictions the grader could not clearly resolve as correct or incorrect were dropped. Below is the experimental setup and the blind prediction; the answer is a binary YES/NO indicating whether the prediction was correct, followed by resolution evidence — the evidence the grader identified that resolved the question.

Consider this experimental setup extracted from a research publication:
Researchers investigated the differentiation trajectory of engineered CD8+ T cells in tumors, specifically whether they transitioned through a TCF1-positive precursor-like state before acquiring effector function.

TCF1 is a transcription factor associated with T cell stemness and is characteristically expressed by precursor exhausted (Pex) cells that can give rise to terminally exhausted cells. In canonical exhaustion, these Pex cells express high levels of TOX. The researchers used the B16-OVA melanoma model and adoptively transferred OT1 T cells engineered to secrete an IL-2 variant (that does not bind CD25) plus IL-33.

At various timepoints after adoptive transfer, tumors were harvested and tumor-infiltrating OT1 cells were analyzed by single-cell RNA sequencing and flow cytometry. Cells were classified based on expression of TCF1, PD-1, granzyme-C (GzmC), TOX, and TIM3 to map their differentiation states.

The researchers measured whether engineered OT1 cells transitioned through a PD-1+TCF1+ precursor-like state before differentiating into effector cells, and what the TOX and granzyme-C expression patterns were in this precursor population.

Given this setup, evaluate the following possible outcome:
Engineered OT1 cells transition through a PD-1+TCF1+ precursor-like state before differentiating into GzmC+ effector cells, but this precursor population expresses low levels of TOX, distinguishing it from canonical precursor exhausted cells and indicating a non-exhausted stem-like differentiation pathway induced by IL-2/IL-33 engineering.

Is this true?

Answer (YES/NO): YES